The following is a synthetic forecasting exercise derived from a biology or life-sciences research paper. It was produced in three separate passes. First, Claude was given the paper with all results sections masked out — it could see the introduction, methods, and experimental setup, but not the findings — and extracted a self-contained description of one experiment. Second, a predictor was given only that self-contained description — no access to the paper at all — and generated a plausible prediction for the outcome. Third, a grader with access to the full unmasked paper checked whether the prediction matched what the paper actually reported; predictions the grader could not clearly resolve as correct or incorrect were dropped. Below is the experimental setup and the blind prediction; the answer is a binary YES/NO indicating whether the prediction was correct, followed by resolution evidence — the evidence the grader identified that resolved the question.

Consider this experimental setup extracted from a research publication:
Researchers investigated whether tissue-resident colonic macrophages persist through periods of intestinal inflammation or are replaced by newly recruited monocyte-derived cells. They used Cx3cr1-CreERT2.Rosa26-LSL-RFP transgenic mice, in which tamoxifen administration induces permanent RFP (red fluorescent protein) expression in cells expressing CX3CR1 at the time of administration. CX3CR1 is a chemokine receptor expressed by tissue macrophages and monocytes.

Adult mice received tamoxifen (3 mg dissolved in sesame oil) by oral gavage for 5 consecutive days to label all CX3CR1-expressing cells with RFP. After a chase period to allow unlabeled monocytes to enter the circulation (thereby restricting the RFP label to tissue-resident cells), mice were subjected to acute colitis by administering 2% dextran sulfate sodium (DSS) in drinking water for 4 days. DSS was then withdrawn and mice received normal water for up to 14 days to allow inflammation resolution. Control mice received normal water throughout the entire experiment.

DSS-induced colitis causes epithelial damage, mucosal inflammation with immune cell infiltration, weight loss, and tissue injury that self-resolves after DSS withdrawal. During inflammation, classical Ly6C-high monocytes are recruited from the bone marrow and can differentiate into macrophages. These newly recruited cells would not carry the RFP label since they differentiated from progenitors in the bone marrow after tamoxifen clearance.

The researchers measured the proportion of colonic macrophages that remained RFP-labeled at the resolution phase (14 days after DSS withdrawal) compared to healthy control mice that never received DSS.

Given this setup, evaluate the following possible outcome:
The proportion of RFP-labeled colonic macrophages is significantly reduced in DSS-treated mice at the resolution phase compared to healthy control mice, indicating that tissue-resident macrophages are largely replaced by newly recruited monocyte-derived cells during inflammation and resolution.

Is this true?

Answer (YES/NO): NO